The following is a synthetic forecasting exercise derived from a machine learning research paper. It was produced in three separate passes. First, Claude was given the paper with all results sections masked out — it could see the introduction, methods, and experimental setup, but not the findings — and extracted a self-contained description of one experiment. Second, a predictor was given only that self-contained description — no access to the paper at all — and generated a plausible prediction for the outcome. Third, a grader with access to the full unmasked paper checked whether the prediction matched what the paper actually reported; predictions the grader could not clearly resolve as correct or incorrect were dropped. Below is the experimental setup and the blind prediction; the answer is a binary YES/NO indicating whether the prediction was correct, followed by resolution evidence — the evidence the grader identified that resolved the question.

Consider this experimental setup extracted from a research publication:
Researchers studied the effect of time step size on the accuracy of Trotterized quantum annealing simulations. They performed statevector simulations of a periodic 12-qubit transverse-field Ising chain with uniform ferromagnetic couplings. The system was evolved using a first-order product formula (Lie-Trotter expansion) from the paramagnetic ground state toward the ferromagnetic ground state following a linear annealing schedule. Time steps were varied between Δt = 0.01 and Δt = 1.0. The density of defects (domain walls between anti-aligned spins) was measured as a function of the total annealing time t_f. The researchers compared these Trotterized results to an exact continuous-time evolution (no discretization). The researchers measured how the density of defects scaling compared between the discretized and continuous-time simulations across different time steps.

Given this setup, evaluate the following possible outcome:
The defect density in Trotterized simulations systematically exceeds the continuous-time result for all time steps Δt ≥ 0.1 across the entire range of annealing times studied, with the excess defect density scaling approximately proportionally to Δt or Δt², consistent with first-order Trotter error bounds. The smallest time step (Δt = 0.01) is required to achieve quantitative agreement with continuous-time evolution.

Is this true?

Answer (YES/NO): NO